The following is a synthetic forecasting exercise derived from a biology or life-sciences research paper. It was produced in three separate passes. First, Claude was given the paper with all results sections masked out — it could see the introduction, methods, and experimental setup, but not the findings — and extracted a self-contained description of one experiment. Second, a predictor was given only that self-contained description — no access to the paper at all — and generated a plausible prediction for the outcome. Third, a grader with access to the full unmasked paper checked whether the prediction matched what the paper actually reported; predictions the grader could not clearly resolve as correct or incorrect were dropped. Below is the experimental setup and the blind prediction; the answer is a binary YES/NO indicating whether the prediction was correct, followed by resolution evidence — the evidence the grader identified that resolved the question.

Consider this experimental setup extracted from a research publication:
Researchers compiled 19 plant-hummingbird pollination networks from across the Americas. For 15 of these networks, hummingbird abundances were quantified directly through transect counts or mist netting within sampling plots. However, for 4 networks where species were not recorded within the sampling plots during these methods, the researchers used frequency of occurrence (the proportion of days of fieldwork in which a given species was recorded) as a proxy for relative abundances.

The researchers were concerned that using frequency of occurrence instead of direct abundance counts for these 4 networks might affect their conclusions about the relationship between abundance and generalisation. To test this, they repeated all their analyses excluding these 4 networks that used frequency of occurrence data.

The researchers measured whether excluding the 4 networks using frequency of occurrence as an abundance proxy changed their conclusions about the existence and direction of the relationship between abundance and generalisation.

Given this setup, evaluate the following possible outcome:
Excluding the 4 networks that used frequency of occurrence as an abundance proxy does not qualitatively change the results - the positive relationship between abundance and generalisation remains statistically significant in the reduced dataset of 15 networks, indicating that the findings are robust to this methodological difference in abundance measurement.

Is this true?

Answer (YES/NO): YES